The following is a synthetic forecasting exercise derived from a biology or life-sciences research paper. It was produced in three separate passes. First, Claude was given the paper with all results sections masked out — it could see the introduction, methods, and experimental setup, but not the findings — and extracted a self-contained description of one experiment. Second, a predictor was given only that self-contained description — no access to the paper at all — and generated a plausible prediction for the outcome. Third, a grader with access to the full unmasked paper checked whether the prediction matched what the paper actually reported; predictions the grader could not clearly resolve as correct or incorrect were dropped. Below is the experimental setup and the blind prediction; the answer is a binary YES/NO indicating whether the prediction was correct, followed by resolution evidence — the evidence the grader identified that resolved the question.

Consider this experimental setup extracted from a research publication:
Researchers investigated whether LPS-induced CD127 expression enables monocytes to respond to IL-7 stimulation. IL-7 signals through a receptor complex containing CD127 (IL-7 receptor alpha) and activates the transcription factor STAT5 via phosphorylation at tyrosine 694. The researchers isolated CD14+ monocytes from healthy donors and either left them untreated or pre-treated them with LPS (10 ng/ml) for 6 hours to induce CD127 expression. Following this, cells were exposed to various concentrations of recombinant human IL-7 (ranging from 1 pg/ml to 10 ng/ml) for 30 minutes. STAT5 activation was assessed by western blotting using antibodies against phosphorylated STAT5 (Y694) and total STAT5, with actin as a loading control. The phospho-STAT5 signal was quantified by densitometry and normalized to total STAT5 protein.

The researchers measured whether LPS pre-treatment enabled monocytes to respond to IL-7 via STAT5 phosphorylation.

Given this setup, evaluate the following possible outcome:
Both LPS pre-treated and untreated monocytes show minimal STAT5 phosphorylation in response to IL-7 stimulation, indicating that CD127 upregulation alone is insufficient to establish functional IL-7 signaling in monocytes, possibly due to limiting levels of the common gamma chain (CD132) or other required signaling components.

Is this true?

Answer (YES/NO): NO